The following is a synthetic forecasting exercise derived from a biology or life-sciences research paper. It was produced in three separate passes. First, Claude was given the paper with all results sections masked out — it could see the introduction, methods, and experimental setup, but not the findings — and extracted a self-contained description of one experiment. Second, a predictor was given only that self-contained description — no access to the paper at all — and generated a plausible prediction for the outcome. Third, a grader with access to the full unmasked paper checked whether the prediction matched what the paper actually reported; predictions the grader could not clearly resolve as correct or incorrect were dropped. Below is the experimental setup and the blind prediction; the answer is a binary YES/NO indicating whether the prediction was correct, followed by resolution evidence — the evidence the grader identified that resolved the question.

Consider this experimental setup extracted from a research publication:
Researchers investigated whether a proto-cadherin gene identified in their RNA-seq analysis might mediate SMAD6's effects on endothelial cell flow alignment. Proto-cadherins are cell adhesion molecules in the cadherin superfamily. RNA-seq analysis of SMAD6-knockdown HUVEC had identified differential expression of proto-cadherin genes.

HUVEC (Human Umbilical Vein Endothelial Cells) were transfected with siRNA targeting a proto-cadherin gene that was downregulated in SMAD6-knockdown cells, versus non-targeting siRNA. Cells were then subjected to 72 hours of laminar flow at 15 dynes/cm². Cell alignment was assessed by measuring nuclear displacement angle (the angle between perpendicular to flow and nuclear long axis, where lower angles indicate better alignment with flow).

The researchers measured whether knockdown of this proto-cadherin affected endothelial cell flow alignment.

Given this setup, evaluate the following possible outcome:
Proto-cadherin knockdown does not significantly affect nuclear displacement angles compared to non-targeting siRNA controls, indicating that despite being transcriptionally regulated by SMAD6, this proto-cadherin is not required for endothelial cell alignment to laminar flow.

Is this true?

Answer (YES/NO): NO